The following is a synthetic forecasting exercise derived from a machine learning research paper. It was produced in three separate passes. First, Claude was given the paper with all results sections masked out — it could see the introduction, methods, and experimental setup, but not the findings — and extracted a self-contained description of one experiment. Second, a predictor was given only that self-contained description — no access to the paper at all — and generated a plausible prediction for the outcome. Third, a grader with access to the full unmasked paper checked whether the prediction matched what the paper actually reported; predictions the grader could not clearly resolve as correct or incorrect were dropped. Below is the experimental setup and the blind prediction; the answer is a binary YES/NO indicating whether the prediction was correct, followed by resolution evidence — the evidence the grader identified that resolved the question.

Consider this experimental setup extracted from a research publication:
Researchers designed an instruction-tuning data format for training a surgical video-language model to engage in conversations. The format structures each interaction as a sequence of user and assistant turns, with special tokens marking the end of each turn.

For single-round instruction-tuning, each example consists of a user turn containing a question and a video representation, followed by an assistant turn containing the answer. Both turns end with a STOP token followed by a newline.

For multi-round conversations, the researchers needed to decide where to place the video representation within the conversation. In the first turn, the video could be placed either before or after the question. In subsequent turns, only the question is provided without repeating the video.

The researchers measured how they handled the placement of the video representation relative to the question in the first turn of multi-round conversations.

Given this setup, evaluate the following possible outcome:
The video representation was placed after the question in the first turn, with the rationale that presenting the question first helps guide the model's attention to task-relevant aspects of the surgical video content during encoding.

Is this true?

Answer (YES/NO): NO